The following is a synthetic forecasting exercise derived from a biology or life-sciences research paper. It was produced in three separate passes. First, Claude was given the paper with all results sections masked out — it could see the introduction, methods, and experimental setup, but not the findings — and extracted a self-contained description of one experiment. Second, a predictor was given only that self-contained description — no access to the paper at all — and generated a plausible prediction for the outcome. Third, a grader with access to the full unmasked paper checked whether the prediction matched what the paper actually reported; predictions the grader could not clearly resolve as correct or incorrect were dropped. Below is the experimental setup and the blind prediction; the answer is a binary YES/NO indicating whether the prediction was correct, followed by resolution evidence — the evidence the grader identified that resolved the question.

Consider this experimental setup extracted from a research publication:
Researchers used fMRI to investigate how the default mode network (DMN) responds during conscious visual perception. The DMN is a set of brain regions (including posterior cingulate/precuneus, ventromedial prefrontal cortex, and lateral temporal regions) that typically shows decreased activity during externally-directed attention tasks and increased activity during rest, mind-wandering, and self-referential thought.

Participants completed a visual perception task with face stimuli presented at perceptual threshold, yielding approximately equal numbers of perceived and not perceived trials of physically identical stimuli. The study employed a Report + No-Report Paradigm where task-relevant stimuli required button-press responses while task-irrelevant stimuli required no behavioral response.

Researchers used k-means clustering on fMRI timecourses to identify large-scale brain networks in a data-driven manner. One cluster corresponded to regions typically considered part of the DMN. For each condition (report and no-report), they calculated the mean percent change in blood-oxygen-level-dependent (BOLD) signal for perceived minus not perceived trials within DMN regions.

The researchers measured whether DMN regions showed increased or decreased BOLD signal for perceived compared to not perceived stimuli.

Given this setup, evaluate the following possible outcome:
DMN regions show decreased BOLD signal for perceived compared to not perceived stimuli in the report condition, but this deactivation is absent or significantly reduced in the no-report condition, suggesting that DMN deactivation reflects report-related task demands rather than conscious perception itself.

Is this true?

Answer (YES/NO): NO